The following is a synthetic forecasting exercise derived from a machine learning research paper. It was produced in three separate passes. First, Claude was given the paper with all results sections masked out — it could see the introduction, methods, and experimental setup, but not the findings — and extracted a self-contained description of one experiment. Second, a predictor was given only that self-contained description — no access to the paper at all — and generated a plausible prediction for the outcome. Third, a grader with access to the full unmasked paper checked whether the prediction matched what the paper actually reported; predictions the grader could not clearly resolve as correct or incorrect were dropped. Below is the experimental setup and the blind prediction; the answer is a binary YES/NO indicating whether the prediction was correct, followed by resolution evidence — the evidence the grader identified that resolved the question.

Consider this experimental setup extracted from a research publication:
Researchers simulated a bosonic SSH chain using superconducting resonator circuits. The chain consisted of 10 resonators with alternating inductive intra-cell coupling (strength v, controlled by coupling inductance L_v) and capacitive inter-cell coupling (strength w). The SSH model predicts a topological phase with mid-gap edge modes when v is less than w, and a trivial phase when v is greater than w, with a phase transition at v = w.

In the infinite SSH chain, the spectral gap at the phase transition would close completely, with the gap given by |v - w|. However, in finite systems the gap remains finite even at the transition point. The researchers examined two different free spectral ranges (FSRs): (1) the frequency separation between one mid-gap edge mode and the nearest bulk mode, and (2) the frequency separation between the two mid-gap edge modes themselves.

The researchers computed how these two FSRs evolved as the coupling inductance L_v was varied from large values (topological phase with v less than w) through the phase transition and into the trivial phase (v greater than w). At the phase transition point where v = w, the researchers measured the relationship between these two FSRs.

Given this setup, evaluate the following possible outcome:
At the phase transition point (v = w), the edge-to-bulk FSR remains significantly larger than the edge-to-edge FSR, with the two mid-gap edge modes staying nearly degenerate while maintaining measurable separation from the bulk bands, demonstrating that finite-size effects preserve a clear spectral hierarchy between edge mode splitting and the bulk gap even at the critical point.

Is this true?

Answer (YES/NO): NO